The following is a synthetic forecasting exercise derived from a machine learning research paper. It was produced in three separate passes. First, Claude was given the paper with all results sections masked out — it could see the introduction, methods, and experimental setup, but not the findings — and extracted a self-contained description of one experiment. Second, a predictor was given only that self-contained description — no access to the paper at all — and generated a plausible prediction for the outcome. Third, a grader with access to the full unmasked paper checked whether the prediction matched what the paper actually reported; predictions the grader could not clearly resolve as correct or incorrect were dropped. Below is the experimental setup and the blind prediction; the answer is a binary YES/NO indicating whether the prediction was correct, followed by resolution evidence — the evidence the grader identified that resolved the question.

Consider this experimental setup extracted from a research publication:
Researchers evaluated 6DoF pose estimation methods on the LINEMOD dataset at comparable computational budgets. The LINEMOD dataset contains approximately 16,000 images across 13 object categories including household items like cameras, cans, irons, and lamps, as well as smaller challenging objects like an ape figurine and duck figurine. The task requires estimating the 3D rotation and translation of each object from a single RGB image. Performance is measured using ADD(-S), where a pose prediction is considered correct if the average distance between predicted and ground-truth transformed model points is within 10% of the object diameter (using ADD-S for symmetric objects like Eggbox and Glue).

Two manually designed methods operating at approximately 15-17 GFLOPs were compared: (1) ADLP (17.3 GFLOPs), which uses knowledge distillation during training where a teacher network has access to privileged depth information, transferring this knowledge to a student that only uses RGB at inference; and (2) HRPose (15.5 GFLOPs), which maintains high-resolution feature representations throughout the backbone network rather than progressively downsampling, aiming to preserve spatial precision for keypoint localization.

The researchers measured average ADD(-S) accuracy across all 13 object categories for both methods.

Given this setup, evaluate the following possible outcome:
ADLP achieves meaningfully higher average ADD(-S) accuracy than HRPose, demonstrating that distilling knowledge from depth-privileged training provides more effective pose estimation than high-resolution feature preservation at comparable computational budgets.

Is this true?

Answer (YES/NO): YES